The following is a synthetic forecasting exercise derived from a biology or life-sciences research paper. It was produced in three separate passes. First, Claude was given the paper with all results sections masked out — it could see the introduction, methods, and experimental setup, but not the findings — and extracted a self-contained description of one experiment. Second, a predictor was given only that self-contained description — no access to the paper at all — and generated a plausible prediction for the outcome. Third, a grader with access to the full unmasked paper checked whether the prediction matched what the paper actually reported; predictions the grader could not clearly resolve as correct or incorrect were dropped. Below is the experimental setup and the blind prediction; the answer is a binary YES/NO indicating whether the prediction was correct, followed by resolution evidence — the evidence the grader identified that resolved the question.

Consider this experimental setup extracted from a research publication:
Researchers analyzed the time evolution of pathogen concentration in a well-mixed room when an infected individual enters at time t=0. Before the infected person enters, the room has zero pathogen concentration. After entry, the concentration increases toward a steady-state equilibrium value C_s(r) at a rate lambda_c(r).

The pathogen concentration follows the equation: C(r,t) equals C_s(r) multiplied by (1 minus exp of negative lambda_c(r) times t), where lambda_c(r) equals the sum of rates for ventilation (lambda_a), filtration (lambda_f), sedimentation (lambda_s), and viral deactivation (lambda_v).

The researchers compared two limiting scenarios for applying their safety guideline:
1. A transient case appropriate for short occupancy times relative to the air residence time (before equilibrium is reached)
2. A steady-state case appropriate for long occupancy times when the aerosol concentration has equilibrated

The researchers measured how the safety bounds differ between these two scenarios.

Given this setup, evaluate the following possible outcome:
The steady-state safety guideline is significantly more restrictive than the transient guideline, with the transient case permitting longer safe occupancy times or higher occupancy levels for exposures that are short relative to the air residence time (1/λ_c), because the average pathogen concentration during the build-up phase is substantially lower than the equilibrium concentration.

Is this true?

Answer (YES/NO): YES